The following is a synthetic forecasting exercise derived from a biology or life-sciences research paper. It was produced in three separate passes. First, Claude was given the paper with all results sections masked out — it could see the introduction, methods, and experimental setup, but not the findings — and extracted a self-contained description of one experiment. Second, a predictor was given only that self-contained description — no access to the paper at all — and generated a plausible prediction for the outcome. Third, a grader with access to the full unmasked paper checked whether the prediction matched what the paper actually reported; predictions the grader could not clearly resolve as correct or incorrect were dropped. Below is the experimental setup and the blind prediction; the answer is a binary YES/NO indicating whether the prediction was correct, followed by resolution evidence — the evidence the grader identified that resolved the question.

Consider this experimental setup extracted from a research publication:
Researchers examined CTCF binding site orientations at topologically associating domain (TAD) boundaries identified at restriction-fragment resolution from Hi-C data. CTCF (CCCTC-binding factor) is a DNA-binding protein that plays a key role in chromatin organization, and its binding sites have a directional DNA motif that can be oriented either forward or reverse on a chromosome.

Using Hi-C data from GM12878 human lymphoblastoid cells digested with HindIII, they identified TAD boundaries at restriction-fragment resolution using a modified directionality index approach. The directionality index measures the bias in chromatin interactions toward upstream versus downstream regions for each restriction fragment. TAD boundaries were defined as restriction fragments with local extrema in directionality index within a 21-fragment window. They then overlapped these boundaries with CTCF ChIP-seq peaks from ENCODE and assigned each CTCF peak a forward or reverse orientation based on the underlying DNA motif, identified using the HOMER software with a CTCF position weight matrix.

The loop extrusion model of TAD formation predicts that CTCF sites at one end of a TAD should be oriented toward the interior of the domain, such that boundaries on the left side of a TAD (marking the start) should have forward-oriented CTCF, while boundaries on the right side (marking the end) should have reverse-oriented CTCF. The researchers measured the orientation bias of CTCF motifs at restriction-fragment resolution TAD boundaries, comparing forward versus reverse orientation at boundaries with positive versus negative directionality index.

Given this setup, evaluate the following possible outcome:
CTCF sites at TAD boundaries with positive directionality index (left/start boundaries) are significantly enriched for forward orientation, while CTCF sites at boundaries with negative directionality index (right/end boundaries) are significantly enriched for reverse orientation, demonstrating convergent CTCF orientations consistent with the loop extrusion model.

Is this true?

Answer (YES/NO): YES